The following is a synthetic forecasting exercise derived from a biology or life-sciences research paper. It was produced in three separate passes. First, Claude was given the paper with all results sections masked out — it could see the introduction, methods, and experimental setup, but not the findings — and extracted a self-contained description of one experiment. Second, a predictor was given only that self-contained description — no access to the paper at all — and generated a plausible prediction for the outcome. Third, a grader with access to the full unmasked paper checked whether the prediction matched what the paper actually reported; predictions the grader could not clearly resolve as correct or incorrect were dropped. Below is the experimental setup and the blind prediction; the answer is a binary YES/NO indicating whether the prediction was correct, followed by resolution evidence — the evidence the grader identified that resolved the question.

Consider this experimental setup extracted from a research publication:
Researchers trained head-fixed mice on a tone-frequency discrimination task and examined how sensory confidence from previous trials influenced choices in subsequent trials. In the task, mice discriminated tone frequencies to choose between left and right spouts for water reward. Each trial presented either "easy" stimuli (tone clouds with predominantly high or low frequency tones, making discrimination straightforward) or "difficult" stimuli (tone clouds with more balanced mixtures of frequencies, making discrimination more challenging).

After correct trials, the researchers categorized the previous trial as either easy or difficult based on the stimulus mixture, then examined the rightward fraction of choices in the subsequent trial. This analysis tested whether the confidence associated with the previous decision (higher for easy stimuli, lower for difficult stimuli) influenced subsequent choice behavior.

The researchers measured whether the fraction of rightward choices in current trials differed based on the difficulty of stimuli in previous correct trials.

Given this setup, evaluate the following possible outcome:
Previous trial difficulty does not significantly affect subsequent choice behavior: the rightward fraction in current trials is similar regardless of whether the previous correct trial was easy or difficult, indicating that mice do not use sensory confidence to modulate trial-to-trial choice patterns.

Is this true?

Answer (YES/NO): NO